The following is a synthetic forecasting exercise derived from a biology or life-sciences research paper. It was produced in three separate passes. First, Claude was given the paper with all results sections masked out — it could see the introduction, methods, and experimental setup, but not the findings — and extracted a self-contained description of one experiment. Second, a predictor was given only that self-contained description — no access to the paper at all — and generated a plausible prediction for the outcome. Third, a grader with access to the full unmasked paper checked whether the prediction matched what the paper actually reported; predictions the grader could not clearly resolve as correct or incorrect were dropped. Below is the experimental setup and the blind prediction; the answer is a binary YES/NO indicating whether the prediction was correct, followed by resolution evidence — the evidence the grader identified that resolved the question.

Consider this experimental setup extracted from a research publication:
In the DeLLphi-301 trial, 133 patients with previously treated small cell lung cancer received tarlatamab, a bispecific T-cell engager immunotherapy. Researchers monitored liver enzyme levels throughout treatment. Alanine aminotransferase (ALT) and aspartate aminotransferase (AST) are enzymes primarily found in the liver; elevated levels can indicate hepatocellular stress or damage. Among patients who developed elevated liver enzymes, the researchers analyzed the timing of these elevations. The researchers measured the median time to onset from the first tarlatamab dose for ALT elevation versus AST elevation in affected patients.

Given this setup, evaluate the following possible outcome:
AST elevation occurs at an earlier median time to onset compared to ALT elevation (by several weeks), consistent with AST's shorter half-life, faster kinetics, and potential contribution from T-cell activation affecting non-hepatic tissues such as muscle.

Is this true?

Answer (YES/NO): NO